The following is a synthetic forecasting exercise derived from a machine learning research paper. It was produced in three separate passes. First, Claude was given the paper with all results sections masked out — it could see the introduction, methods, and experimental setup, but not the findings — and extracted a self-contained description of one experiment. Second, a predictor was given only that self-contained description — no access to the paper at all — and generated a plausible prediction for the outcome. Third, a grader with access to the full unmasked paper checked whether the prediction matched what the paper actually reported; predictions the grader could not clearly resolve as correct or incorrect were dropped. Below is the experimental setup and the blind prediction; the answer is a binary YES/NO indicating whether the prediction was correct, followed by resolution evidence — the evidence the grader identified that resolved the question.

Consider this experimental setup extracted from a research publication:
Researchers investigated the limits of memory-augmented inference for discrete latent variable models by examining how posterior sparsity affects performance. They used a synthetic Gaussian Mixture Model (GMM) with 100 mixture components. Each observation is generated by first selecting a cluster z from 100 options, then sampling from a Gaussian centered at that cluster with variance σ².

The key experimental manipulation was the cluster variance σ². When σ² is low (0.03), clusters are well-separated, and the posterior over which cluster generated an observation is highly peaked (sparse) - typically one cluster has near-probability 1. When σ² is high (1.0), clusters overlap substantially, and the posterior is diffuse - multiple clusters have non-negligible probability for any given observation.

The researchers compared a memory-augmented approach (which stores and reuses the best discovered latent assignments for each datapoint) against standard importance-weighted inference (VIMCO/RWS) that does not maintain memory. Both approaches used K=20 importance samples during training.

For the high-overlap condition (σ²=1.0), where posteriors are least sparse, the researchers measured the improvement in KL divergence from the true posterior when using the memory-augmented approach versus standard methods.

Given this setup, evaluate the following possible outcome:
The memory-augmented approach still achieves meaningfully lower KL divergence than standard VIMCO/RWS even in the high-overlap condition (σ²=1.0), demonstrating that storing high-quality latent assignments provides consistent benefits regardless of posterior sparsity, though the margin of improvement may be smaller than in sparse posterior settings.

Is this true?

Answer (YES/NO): YES